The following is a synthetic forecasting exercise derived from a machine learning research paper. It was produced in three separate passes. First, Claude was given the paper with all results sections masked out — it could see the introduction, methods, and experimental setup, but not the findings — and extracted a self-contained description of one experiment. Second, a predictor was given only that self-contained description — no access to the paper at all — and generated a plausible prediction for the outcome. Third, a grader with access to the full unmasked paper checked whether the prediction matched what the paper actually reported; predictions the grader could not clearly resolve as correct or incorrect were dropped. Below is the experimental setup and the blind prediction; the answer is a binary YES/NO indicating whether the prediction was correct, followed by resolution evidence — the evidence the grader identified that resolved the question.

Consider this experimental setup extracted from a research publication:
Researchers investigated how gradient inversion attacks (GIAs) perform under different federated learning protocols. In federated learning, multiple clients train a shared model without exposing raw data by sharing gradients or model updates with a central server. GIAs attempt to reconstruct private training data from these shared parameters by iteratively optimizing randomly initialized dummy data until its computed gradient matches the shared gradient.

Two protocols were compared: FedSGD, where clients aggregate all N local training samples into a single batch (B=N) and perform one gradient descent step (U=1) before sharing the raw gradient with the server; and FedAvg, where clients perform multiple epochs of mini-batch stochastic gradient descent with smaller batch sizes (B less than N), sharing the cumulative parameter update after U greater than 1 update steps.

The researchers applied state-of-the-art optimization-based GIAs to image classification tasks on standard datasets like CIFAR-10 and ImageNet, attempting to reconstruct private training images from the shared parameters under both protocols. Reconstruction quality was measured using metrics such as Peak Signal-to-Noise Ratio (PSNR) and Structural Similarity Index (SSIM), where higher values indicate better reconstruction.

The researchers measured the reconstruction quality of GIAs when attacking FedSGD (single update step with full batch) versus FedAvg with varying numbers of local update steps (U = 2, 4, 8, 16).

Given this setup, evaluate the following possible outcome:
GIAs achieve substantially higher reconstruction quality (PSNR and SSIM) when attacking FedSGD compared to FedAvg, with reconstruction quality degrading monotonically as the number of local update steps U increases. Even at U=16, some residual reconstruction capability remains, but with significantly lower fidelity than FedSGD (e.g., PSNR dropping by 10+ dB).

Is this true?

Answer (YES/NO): NO